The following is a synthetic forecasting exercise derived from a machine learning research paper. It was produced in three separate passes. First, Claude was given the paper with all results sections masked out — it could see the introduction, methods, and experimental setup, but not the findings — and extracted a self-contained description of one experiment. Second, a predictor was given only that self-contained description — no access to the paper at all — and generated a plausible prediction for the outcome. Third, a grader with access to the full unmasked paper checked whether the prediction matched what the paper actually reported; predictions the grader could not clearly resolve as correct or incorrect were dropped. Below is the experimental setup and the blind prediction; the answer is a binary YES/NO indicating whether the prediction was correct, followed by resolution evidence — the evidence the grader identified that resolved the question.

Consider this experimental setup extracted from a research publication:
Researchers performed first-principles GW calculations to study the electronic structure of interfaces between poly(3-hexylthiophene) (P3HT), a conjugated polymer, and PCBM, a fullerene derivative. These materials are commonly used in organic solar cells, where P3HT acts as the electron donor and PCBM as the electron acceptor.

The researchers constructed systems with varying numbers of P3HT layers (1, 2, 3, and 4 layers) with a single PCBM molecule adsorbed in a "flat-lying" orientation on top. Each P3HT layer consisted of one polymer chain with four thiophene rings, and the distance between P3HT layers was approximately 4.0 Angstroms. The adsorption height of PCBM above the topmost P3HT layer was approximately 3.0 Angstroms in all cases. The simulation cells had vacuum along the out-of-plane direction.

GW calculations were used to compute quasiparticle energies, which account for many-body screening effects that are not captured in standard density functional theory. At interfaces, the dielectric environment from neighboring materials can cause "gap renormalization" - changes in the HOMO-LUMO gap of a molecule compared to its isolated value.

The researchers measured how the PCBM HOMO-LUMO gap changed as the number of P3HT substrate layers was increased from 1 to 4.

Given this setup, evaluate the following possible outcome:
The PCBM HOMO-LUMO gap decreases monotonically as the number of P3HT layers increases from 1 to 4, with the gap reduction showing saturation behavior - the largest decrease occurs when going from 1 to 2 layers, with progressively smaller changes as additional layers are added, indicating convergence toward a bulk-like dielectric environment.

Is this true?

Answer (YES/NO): YES